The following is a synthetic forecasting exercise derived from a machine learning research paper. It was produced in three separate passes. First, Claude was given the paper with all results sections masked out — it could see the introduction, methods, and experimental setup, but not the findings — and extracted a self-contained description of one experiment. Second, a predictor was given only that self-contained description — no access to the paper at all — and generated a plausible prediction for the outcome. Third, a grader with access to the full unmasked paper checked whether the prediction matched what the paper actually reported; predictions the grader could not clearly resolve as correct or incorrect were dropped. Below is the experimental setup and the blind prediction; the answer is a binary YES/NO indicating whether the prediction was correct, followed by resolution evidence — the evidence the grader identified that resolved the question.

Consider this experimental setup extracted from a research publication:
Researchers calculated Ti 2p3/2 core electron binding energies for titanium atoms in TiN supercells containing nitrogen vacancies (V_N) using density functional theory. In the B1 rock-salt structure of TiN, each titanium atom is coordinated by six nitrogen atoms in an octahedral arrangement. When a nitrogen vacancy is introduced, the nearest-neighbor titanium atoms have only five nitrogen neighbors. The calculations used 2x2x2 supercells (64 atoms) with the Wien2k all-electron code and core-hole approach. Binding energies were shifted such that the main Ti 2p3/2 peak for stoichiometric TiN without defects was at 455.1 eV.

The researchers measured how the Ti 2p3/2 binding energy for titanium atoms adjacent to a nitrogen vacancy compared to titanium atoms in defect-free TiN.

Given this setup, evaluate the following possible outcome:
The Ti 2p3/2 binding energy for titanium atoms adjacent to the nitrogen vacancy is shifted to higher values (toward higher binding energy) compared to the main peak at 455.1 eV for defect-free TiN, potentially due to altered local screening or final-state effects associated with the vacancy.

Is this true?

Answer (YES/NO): YES